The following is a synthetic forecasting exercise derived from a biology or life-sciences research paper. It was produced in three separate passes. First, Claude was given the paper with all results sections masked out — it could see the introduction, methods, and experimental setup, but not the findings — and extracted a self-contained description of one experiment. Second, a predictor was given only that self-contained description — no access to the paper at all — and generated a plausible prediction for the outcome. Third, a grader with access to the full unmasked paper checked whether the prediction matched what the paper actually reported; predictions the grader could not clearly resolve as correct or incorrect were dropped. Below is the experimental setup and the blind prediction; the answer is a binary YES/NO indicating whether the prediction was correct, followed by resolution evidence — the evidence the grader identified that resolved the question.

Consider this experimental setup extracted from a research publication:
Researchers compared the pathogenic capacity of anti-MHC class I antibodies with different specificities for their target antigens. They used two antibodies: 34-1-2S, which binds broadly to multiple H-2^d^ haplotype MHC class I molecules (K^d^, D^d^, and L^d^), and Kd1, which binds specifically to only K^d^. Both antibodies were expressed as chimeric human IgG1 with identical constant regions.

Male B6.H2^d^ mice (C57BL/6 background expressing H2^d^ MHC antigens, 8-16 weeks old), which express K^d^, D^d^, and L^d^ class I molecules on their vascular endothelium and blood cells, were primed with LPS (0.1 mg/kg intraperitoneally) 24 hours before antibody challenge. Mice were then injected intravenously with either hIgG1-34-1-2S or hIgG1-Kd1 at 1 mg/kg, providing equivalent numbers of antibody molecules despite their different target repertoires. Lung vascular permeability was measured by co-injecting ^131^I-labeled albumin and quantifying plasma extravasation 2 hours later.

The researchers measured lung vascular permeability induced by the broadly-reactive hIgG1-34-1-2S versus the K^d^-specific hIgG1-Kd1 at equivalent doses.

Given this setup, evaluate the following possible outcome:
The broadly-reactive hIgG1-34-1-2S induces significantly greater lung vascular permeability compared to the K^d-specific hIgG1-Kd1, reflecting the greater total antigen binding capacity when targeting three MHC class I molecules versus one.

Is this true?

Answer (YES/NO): YES